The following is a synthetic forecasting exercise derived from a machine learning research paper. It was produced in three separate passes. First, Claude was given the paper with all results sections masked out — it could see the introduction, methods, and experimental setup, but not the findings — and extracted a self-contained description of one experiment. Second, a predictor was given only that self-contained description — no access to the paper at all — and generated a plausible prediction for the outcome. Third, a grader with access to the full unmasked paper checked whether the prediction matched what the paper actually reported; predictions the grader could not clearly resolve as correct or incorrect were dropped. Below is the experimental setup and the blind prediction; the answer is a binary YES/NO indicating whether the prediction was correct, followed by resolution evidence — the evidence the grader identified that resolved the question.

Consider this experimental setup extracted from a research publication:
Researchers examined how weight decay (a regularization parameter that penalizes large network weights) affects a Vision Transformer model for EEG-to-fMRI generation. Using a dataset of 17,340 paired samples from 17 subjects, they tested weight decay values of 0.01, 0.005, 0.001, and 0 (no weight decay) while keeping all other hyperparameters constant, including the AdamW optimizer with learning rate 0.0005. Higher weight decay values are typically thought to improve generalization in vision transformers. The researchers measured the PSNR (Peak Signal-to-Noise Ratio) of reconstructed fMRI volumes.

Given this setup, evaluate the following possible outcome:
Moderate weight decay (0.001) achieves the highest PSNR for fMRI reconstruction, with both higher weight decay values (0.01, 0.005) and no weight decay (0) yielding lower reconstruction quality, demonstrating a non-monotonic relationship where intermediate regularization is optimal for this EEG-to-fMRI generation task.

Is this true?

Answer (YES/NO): NO